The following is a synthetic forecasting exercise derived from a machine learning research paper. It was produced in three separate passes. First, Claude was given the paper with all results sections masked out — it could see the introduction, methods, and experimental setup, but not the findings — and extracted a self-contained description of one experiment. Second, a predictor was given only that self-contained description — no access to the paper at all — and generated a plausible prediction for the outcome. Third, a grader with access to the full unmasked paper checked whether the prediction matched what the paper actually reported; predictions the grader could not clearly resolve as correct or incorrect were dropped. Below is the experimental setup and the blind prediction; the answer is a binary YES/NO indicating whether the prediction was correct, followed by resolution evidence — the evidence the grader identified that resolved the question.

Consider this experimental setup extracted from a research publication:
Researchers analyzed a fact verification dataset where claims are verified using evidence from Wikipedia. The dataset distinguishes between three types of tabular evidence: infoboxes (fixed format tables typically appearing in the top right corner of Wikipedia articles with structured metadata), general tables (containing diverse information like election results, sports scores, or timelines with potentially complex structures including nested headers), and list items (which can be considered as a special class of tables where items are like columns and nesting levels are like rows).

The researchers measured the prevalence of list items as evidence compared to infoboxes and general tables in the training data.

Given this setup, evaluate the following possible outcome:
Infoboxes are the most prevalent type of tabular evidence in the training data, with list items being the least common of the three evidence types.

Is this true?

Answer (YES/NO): NO